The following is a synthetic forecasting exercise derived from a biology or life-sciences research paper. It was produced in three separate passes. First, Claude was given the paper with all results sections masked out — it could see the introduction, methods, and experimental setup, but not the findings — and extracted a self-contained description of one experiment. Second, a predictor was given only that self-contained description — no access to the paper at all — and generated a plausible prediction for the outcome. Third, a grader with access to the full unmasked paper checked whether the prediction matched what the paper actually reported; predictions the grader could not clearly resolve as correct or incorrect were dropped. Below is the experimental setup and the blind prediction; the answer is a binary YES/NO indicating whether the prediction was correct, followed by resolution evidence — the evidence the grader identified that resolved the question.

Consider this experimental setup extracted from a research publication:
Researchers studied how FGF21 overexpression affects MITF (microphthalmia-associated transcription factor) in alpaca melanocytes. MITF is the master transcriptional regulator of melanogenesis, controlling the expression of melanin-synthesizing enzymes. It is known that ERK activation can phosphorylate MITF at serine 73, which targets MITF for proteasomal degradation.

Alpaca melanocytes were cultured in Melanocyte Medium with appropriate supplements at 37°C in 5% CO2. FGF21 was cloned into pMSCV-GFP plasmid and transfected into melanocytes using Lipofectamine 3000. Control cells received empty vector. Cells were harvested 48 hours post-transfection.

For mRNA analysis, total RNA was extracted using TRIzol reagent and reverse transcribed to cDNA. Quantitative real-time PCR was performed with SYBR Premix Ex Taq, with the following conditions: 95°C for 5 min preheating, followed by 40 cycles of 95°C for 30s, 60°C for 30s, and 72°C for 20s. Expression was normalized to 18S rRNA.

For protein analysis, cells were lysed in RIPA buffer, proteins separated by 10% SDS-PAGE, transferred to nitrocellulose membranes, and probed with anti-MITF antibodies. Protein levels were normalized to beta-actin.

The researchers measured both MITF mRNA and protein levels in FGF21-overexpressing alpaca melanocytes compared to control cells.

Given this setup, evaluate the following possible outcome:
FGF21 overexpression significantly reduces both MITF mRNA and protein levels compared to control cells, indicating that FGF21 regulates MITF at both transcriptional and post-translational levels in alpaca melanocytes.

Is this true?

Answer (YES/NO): YES